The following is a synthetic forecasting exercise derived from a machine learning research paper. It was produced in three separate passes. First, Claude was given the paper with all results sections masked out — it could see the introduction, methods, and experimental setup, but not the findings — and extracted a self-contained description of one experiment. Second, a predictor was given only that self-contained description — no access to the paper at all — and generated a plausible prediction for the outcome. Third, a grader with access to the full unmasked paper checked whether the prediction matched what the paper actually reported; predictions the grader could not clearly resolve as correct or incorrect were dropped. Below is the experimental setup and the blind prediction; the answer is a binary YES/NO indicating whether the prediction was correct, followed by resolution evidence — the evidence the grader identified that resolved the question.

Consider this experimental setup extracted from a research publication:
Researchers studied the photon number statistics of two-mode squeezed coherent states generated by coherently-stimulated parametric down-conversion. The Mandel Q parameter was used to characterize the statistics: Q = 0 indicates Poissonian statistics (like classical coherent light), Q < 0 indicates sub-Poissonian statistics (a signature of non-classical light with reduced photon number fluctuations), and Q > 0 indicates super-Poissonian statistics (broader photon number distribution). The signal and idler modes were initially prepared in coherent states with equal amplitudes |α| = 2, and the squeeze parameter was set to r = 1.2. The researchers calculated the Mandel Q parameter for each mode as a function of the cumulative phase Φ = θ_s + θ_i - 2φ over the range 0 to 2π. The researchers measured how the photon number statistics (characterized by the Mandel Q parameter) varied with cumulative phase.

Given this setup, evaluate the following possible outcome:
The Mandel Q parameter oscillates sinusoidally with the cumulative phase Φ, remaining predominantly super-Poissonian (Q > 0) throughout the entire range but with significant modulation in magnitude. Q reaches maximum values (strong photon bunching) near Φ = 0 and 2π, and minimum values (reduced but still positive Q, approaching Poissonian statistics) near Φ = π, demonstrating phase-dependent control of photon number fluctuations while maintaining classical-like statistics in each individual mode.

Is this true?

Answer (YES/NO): NO